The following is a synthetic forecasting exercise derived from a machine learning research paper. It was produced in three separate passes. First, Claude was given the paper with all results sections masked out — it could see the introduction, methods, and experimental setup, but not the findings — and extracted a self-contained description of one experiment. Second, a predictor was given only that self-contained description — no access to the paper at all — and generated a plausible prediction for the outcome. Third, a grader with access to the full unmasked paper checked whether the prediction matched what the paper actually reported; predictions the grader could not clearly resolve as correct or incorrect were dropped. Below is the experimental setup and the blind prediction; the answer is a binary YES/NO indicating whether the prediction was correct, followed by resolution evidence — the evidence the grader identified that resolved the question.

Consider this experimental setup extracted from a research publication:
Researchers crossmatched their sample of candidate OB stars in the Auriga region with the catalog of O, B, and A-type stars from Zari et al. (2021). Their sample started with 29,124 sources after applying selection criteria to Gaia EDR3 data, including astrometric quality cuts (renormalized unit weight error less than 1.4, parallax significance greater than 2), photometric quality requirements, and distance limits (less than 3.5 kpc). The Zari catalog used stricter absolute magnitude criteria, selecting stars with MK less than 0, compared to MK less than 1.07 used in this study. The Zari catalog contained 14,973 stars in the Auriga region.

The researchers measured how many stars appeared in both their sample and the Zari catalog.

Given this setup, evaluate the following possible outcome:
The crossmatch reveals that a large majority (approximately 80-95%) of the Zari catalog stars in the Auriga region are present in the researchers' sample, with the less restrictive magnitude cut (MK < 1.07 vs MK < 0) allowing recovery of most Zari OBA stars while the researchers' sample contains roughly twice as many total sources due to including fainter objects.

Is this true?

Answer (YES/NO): NO